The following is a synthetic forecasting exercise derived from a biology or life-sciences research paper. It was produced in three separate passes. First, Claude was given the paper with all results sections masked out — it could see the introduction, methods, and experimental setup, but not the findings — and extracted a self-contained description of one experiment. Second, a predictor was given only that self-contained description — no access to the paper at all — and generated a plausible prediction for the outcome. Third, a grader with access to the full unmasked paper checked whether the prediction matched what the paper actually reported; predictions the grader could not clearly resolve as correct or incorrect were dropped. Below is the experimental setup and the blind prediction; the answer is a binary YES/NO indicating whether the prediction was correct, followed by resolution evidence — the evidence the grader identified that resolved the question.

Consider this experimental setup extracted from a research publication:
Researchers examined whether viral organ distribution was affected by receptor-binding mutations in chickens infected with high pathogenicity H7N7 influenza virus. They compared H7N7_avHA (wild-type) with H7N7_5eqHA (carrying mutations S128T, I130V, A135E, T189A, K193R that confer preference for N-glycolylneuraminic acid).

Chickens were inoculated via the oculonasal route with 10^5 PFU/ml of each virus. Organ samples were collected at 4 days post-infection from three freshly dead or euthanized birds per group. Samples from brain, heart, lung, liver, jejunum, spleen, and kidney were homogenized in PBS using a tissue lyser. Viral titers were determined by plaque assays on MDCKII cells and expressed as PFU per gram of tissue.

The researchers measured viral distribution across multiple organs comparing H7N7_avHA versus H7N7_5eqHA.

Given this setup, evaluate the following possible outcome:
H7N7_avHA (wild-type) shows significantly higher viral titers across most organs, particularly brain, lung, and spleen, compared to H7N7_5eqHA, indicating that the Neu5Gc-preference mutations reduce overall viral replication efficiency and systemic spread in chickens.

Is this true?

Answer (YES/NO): NO